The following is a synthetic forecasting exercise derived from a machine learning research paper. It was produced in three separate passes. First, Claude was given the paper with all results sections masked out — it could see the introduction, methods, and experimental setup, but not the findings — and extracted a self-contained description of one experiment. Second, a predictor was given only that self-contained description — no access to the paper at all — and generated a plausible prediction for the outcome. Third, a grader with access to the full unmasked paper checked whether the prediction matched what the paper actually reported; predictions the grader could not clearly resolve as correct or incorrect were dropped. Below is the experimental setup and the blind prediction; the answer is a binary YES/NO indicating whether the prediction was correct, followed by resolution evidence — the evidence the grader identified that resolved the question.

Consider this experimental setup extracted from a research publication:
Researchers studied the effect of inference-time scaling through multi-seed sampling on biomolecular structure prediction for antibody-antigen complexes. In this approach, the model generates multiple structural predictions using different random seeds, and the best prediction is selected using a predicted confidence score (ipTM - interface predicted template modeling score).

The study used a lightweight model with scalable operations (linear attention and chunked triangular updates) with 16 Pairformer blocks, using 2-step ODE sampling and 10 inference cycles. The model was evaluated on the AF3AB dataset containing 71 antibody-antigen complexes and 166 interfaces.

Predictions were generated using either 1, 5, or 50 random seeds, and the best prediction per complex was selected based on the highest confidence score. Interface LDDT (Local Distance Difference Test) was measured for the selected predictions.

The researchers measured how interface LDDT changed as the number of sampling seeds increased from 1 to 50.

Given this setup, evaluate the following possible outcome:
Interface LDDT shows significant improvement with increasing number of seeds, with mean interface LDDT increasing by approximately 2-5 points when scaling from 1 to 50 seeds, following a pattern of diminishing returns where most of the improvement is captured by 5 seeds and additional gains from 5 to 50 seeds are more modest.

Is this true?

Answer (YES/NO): NO